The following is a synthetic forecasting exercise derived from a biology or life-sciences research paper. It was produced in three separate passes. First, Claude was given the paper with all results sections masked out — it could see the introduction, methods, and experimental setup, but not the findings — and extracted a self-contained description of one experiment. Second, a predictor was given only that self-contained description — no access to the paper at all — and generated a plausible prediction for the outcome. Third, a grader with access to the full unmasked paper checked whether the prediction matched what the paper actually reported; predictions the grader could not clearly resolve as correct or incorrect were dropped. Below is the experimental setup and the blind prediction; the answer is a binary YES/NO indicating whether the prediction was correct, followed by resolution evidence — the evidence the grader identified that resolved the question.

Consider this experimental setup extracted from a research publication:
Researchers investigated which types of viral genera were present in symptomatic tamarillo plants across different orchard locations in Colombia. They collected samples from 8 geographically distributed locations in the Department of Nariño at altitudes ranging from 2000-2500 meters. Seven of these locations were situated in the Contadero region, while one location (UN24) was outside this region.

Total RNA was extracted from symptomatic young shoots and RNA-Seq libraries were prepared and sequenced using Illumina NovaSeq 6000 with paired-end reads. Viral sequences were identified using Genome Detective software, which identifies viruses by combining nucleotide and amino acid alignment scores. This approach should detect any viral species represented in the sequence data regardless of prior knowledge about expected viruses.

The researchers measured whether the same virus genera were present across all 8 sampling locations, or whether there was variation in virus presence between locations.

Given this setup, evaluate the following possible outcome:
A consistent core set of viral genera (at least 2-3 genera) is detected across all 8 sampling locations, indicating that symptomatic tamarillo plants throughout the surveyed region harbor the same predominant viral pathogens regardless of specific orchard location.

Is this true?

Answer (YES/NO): NO